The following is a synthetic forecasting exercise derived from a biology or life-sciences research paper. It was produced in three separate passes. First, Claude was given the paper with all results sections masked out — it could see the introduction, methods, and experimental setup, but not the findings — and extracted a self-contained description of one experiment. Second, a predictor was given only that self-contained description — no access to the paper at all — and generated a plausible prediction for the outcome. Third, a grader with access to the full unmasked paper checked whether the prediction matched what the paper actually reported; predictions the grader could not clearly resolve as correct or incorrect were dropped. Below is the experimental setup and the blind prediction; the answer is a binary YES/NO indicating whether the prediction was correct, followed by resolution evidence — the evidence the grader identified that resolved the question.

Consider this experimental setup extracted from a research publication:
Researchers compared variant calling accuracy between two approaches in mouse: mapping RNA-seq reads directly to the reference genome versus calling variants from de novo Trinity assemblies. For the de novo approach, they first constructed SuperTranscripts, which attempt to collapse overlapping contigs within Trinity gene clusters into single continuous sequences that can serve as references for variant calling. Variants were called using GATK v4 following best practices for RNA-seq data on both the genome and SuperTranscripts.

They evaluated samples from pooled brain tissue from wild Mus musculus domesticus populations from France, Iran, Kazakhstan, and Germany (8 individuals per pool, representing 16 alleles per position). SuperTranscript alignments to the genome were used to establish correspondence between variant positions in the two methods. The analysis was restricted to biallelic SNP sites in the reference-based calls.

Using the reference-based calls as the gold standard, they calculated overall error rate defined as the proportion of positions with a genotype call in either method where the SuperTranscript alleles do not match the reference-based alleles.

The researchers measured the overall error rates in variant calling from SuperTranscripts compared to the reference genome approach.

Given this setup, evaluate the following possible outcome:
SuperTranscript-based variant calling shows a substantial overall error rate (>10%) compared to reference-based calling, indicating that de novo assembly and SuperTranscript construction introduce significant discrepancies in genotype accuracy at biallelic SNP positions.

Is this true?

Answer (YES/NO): YES